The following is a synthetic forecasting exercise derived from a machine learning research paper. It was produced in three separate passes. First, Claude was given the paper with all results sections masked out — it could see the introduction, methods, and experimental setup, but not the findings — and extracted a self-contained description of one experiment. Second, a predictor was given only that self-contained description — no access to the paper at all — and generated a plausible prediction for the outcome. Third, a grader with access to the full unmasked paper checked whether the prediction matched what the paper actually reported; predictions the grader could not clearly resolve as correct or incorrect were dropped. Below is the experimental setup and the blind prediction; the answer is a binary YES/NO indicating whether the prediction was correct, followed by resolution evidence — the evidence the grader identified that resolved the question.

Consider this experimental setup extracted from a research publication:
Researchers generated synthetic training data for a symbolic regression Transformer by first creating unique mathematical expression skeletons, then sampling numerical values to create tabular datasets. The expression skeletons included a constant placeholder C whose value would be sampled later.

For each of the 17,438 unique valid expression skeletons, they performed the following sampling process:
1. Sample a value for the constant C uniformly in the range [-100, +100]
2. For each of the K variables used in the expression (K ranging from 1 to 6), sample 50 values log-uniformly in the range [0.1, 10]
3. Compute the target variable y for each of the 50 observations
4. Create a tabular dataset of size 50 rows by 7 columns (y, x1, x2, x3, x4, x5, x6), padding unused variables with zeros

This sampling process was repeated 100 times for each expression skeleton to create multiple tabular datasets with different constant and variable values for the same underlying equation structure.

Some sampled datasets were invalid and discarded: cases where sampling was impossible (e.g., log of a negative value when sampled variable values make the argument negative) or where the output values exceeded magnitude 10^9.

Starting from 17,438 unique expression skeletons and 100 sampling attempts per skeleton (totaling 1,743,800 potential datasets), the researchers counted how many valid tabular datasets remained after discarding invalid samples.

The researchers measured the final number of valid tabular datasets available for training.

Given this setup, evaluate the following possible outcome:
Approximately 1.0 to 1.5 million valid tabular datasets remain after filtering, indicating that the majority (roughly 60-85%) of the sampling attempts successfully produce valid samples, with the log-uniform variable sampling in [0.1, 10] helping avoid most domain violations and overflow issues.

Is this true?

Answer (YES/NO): YES